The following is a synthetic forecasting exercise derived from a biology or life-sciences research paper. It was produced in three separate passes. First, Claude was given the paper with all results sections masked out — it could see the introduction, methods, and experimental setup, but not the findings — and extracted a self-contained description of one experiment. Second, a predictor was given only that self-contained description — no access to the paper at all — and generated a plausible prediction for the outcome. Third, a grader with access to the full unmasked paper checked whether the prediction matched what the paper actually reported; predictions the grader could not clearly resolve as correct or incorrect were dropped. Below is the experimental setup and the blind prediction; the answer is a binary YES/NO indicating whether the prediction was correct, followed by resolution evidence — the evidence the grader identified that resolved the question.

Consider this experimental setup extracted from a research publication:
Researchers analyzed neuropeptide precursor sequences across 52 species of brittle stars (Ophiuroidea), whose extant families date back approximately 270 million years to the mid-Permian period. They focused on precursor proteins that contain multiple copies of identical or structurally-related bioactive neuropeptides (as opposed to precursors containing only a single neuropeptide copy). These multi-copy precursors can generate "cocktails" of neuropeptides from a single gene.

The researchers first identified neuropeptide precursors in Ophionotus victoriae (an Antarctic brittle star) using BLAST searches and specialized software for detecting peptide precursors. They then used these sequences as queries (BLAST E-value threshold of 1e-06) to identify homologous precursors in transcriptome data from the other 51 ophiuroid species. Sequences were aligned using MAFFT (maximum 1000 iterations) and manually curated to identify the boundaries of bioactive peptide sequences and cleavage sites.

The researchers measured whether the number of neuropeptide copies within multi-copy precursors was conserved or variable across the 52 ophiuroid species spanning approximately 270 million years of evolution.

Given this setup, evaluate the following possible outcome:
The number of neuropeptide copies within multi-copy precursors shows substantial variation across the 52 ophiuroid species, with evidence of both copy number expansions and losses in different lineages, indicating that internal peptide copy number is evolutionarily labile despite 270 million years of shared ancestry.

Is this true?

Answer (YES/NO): NO